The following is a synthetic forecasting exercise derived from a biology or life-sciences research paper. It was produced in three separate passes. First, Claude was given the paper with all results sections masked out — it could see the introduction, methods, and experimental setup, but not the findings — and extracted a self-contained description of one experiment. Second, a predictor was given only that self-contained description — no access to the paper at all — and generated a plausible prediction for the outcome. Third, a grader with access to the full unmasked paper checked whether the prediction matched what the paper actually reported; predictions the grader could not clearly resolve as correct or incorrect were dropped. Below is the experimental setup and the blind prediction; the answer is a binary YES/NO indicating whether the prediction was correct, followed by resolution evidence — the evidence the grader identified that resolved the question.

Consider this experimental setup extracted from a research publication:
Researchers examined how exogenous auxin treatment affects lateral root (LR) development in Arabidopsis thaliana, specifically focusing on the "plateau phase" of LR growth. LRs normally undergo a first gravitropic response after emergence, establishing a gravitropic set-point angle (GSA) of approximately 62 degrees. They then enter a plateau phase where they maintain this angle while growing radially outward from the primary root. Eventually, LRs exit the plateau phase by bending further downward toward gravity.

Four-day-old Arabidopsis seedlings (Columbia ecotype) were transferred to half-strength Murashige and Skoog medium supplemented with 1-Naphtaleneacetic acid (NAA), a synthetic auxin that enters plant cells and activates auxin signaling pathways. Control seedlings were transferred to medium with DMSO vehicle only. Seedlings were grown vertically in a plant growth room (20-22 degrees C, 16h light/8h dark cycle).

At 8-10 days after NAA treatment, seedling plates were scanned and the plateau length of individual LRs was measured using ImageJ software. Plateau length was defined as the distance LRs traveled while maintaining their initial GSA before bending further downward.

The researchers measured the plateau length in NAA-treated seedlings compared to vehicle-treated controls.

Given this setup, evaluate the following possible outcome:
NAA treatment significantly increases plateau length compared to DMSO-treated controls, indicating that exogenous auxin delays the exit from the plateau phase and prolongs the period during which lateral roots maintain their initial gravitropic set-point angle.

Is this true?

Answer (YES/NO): NO